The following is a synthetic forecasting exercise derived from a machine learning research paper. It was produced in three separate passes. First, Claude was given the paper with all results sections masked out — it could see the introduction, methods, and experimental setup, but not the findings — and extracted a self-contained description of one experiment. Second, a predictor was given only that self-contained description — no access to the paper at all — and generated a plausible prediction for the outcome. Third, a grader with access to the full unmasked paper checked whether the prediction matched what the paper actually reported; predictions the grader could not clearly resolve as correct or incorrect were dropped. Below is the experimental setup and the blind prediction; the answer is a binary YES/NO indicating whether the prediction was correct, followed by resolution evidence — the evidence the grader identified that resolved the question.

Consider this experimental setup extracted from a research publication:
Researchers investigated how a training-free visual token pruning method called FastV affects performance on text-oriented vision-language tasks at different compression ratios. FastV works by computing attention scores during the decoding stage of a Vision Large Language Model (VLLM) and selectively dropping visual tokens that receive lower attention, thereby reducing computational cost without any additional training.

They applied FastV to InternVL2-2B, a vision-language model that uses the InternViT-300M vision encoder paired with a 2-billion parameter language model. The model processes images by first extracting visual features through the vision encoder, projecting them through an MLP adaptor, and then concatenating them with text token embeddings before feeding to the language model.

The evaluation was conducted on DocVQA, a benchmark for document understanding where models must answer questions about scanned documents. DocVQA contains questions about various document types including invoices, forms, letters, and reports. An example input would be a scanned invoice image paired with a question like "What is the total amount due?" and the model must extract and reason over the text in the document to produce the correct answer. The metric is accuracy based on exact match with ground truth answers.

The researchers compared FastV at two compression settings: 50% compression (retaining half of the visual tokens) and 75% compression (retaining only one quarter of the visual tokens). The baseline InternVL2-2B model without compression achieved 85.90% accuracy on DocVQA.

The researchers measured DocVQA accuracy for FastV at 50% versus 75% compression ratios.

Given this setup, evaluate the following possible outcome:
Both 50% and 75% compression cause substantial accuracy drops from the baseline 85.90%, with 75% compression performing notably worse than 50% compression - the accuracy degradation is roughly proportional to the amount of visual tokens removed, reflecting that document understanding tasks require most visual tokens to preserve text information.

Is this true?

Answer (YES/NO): NO